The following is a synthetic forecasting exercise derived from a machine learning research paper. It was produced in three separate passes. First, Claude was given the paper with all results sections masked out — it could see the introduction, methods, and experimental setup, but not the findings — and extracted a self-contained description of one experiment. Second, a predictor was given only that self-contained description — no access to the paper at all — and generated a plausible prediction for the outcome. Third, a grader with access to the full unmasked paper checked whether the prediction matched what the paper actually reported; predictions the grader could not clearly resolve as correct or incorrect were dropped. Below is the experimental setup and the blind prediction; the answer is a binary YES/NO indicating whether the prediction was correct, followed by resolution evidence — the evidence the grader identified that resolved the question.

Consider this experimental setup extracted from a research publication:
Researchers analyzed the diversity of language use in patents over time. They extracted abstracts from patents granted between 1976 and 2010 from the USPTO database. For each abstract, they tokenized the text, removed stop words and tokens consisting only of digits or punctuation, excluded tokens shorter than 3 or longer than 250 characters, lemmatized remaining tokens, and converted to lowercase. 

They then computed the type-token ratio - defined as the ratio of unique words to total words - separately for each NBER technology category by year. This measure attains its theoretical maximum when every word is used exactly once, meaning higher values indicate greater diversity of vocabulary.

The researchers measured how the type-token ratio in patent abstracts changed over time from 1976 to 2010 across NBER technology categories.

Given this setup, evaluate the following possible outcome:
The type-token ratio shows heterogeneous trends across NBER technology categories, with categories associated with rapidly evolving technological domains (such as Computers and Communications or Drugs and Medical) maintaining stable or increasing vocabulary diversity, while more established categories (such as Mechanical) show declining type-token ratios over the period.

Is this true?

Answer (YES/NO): NO